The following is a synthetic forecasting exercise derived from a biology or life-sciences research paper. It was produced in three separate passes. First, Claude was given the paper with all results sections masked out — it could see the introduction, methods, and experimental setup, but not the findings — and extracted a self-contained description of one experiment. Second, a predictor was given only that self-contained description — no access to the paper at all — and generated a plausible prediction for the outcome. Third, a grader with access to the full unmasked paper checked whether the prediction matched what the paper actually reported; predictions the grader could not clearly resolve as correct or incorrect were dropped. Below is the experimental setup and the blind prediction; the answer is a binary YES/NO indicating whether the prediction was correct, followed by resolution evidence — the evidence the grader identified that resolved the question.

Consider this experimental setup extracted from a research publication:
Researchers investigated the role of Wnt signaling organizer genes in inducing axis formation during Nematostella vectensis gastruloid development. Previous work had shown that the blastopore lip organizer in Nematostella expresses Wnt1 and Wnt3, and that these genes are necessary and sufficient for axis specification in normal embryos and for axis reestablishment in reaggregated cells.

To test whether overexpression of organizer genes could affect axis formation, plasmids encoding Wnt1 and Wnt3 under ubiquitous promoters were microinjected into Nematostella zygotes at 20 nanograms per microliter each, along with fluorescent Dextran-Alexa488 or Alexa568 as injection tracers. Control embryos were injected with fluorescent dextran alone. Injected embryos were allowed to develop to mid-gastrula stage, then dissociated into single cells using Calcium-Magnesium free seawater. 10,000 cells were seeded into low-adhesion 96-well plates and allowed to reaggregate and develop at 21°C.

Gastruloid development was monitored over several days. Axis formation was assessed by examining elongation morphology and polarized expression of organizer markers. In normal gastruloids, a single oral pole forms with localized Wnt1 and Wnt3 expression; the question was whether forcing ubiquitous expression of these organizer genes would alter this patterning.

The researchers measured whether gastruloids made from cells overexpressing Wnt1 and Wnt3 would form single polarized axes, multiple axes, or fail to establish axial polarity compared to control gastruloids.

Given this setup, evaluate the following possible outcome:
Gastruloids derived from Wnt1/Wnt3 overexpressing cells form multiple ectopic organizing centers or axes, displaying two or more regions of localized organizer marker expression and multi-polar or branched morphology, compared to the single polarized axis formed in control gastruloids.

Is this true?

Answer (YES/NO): NO